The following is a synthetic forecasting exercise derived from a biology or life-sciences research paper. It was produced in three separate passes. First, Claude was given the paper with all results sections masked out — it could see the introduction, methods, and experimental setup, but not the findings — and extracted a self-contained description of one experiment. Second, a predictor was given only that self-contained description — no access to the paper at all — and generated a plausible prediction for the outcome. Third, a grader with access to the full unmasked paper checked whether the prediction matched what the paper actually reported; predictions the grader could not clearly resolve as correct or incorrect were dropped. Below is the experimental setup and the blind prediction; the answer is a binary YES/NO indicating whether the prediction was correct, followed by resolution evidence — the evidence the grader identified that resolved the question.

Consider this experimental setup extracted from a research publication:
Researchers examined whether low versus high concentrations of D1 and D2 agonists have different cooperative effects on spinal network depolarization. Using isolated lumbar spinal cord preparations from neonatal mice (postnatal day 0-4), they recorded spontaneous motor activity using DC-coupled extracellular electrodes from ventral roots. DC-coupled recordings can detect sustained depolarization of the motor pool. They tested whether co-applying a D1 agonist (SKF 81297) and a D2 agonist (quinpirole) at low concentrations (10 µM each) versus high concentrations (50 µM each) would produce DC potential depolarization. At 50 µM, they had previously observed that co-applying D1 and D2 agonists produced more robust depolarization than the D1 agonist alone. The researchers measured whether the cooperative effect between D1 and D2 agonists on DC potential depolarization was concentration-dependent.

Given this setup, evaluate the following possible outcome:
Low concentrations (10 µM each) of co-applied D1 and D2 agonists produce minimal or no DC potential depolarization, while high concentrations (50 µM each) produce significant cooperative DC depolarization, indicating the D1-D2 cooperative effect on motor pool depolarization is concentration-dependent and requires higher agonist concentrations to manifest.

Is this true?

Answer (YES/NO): YES